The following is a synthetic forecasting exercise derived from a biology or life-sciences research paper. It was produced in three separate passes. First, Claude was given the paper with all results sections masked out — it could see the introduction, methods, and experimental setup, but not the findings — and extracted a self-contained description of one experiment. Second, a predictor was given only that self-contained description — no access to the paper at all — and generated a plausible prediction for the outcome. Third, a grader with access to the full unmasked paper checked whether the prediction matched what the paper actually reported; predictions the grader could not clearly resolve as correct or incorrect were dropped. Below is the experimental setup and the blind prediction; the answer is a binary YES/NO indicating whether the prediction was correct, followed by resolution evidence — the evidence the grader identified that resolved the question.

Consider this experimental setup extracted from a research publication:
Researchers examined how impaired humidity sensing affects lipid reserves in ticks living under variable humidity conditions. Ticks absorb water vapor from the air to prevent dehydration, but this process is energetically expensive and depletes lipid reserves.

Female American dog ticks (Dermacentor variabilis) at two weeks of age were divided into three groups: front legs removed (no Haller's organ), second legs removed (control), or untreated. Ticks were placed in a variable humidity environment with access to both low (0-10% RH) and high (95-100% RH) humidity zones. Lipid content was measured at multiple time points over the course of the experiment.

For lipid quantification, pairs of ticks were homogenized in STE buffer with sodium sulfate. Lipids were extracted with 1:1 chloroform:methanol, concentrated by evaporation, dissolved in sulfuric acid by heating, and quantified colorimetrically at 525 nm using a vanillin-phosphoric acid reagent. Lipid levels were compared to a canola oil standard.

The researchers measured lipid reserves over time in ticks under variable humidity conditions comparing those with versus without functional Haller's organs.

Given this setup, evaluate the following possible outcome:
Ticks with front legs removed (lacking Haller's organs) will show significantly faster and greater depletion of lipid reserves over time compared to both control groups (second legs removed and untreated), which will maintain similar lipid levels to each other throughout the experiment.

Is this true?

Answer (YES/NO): YES